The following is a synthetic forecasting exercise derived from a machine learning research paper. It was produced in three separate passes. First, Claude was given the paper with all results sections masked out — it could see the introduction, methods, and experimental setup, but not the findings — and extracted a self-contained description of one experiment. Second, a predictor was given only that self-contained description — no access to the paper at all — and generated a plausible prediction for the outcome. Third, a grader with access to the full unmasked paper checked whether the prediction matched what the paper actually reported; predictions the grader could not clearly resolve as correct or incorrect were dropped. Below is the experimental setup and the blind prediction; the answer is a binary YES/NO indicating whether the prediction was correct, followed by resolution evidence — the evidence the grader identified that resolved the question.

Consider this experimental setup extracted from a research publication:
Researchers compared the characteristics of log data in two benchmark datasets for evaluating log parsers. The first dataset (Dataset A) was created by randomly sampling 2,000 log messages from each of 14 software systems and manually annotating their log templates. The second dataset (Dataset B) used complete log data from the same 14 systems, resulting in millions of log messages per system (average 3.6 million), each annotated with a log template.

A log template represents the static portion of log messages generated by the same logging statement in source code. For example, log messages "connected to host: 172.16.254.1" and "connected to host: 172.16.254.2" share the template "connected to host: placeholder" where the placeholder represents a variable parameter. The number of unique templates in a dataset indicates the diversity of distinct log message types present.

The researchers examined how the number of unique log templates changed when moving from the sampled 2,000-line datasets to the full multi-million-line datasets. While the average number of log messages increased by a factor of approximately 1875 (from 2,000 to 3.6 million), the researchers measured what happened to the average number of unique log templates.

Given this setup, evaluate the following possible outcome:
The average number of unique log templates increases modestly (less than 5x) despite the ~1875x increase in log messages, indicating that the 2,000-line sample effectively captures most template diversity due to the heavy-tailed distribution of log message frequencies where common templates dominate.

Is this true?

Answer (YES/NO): NO